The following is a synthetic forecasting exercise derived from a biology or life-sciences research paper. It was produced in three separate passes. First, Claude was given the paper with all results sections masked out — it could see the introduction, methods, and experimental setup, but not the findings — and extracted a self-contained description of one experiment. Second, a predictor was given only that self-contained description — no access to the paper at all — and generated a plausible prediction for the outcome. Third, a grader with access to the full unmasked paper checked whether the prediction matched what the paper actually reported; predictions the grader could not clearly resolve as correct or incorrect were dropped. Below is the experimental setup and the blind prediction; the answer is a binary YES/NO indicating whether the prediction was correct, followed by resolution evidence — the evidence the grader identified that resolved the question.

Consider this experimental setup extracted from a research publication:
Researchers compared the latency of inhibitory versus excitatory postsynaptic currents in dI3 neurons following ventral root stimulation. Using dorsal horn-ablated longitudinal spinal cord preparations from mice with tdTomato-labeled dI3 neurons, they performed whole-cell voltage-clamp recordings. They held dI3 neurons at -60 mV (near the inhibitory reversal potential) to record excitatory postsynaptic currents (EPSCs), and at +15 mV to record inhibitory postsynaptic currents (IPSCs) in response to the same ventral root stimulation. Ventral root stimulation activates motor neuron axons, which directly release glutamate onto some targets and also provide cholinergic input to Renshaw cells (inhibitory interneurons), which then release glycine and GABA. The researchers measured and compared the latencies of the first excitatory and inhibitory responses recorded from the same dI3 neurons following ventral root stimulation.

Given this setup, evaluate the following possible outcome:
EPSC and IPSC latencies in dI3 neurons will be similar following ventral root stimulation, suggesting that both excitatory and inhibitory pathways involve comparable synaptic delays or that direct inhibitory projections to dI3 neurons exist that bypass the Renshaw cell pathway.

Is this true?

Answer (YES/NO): NO